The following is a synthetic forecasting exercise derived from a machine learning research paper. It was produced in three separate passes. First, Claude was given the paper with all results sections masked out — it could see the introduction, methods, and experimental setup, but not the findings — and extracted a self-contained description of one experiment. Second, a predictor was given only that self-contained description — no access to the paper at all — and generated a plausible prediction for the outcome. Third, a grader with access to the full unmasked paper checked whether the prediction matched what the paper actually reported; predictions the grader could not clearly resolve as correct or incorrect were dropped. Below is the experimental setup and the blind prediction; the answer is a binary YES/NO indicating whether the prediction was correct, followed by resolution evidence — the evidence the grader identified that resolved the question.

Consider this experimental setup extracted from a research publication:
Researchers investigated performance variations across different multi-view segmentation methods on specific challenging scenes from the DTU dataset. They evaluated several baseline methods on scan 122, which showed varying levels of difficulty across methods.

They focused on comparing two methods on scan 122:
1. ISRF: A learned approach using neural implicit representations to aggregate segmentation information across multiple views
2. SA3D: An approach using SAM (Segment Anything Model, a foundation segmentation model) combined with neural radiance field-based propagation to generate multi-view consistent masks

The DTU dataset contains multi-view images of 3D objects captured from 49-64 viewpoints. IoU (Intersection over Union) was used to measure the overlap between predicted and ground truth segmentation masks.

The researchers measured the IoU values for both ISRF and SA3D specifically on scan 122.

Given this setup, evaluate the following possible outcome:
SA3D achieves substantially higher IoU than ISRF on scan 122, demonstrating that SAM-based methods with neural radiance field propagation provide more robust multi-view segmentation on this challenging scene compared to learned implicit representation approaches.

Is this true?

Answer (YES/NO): YES